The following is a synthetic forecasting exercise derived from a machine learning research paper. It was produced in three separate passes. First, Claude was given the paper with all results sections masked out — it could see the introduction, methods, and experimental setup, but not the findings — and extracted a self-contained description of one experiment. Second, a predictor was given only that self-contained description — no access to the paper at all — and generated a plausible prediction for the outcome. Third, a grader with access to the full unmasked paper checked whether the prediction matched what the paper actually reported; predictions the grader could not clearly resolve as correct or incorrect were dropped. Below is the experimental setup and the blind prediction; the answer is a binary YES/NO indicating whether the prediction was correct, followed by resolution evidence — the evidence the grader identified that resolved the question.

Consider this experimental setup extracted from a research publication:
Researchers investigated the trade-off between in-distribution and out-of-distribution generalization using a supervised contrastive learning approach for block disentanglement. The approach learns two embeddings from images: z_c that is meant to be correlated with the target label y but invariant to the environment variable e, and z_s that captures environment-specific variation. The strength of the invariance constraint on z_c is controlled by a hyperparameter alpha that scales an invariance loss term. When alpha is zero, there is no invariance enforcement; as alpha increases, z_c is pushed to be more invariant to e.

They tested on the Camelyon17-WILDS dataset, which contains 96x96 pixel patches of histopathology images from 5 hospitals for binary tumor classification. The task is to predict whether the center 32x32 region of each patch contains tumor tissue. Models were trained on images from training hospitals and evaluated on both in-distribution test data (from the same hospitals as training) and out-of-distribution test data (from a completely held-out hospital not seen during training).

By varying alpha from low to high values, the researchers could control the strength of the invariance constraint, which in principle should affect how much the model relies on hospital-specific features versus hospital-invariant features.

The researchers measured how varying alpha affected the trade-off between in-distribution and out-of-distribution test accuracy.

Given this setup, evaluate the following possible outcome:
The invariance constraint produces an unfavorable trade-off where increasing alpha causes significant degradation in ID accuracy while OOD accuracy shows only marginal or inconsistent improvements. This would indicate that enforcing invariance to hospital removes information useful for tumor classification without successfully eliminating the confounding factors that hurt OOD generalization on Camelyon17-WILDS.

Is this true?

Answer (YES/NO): NO